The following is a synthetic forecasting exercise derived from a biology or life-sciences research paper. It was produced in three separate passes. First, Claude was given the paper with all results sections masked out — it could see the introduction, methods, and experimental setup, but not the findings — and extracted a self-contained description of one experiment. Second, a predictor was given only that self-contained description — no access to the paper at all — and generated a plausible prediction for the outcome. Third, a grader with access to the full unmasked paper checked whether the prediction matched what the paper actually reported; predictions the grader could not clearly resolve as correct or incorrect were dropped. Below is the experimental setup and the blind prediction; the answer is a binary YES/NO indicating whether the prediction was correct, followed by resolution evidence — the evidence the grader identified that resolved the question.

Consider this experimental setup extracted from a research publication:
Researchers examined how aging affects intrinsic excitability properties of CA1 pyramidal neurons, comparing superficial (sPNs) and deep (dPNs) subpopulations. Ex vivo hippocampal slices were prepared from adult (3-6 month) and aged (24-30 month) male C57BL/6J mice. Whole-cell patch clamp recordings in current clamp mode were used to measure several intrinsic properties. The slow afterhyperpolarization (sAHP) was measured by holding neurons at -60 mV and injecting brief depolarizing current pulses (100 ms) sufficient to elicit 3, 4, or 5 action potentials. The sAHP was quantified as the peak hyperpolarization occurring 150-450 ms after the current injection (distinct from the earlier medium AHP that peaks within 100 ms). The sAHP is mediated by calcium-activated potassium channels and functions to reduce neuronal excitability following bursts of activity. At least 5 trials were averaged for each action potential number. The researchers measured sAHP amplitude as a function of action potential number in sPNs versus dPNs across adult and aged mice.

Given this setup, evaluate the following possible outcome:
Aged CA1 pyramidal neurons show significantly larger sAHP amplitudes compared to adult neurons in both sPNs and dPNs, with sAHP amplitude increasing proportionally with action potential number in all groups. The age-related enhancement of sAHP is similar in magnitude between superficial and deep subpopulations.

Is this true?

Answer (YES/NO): NO